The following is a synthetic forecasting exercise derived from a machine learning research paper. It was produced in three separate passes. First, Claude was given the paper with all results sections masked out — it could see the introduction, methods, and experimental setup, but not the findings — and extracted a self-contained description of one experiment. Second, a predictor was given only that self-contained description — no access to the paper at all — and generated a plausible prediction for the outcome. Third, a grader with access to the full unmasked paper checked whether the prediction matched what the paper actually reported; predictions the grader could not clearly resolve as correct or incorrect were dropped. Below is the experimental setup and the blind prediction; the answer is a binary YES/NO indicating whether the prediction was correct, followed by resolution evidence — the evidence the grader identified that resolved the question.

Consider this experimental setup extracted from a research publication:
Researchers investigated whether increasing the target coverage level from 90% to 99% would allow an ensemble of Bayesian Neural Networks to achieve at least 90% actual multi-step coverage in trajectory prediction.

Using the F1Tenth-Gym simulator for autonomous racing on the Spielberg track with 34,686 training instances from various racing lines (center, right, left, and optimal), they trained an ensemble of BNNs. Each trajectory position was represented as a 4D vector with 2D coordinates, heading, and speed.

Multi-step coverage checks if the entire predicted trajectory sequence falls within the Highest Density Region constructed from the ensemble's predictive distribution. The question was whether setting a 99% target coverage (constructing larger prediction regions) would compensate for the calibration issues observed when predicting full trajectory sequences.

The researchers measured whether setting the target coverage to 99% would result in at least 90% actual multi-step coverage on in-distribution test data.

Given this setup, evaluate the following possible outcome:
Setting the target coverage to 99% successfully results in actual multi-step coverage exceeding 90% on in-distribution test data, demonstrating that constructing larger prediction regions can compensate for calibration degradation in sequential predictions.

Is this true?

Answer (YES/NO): YES